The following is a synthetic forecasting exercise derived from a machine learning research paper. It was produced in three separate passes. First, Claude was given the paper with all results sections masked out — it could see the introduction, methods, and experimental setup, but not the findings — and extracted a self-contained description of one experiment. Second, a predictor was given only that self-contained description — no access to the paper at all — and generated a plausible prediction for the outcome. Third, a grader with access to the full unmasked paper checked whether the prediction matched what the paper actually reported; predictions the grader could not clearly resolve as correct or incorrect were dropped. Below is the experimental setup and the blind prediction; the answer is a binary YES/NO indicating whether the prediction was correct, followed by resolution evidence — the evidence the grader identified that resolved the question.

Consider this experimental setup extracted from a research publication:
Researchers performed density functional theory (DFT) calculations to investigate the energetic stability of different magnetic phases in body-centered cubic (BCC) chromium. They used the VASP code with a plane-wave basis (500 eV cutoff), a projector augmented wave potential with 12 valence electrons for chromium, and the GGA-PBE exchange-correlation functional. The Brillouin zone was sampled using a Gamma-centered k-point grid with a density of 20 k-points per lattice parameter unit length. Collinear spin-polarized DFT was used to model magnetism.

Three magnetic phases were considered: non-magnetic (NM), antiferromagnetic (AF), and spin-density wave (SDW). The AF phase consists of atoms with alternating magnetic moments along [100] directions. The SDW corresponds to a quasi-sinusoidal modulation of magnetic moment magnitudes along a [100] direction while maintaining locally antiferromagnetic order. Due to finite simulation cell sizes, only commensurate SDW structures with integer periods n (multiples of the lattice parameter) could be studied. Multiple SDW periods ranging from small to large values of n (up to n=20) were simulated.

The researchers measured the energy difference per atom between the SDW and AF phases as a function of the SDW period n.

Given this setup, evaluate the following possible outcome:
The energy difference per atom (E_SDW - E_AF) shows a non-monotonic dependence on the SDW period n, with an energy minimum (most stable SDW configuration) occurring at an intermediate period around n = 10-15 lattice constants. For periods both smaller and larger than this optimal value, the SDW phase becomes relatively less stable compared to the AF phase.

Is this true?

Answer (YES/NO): NO